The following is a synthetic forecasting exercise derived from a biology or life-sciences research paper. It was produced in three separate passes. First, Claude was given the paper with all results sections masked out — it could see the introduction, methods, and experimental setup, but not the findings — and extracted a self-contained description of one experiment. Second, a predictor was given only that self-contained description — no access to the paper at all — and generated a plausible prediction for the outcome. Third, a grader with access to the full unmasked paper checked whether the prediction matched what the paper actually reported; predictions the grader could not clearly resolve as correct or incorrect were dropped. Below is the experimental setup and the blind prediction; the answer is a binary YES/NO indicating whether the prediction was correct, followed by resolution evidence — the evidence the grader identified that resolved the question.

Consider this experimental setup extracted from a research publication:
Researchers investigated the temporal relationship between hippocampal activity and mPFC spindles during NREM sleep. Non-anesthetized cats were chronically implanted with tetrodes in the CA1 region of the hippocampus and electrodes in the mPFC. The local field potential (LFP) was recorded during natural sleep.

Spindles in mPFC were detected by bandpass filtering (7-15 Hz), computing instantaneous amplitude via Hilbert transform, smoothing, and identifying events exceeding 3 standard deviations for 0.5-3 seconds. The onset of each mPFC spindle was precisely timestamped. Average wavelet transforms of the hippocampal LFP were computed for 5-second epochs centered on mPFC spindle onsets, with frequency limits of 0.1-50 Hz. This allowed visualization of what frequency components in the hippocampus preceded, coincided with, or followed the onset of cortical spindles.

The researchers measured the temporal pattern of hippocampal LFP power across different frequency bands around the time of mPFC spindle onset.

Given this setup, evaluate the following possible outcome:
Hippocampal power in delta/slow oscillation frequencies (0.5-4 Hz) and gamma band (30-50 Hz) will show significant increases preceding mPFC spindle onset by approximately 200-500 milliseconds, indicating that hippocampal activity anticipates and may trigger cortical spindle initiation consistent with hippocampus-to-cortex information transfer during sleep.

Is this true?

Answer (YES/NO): NO